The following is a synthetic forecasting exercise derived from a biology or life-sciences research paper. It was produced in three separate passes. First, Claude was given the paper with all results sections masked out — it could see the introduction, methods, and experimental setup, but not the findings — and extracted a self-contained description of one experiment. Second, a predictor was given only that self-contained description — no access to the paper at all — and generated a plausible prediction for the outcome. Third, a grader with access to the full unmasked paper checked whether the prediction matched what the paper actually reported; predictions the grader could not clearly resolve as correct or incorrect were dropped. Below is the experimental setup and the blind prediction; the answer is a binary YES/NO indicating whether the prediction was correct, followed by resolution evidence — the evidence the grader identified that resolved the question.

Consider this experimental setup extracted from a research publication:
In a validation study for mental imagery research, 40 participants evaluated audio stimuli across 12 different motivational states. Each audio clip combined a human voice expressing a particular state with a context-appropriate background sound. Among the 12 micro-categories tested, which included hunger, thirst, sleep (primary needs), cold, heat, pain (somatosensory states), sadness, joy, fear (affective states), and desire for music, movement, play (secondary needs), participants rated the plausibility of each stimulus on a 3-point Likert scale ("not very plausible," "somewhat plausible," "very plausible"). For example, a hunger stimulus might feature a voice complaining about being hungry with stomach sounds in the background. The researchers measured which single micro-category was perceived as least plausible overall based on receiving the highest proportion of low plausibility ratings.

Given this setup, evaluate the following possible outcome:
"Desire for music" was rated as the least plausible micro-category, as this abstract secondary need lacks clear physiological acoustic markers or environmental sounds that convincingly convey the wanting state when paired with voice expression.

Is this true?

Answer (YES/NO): NO